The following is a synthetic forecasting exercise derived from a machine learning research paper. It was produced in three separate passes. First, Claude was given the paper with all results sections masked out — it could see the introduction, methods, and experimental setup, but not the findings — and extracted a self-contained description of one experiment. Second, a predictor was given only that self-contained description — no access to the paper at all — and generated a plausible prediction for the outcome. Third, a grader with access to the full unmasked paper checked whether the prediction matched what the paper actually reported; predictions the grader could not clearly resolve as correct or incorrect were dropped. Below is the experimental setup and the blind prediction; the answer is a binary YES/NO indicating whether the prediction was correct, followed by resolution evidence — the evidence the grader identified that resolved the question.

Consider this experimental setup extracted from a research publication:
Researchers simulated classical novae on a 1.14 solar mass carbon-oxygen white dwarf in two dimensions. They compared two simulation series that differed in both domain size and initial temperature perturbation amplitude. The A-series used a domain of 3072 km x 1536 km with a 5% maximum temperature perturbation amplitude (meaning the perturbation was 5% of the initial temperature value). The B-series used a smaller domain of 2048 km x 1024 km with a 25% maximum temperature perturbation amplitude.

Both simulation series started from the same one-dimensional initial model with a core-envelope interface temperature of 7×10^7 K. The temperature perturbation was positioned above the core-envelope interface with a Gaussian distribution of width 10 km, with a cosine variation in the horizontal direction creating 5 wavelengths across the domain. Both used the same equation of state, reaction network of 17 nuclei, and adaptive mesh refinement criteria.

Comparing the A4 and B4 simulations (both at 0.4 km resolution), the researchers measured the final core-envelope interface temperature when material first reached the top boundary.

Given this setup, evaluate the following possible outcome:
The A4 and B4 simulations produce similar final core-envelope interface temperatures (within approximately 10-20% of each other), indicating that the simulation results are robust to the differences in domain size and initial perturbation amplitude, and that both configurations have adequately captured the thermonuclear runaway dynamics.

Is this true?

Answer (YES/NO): NO